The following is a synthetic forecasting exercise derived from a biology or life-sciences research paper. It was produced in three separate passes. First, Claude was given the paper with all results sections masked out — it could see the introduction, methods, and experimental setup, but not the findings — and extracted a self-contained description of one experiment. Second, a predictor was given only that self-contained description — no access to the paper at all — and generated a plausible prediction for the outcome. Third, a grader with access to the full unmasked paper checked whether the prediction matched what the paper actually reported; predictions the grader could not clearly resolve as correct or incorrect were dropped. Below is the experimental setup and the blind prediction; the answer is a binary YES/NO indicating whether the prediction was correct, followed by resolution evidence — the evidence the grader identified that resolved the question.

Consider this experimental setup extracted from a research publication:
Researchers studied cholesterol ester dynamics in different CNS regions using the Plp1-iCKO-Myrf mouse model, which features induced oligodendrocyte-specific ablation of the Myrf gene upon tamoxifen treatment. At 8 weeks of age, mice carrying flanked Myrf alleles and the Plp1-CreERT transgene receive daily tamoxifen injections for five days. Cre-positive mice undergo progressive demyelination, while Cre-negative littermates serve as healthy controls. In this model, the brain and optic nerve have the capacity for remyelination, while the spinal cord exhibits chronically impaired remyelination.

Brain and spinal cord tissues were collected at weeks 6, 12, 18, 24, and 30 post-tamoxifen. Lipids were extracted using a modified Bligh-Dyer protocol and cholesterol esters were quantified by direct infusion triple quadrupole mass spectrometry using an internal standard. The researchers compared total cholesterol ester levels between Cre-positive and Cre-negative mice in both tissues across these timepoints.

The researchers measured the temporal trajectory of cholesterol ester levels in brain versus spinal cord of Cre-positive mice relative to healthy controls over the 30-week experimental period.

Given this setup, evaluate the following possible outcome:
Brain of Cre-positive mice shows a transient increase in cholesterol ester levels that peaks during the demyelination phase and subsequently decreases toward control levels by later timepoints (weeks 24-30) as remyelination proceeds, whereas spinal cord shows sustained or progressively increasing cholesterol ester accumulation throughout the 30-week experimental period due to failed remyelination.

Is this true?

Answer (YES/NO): YES